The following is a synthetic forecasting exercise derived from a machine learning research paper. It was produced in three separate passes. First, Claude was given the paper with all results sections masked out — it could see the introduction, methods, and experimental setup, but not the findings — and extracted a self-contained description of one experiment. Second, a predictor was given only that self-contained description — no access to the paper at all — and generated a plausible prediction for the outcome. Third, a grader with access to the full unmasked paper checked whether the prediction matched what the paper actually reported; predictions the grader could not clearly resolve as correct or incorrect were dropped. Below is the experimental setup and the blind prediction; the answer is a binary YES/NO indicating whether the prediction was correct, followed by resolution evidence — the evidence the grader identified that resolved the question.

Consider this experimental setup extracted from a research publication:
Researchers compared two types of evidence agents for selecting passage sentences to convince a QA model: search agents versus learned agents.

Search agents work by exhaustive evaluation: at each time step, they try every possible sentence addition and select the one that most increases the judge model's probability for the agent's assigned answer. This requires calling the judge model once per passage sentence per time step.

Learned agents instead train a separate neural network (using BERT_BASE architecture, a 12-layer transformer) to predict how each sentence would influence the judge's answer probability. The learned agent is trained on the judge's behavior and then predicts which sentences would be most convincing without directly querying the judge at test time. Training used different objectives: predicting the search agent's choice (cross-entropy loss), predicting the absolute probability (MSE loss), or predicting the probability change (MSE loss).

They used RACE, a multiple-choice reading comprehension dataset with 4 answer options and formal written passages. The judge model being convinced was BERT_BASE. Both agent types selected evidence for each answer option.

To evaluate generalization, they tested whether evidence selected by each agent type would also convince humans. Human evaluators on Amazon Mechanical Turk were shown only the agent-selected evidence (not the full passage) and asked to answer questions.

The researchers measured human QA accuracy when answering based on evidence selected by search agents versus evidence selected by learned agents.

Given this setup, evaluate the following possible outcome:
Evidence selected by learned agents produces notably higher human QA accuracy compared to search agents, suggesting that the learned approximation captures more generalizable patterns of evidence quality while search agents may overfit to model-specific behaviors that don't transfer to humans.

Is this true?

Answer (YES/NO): YES